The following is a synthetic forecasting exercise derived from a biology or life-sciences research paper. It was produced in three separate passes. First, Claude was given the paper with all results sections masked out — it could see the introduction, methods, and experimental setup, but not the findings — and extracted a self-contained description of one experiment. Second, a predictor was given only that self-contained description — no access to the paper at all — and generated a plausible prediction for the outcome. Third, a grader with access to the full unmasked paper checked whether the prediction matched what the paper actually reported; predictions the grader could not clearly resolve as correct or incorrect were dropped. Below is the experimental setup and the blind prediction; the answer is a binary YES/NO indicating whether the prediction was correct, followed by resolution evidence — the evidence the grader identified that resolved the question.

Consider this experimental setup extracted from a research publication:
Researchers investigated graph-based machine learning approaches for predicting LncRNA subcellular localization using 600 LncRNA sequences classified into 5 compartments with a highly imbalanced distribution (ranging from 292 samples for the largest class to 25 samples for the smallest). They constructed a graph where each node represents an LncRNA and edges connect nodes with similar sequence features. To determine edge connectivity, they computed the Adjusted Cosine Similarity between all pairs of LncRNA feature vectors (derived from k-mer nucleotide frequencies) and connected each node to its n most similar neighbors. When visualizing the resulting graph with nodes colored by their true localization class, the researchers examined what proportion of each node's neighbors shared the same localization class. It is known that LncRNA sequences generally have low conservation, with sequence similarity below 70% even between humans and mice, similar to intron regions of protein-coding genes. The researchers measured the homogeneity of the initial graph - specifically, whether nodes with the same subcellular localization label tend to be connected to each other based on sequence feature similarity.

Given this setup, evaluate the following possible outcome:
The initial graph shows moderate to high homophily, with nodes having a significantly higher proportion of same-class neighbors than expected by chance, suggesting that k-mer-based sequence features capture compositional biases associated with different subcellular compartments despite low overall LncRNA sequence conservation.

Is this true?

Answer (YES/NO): YES